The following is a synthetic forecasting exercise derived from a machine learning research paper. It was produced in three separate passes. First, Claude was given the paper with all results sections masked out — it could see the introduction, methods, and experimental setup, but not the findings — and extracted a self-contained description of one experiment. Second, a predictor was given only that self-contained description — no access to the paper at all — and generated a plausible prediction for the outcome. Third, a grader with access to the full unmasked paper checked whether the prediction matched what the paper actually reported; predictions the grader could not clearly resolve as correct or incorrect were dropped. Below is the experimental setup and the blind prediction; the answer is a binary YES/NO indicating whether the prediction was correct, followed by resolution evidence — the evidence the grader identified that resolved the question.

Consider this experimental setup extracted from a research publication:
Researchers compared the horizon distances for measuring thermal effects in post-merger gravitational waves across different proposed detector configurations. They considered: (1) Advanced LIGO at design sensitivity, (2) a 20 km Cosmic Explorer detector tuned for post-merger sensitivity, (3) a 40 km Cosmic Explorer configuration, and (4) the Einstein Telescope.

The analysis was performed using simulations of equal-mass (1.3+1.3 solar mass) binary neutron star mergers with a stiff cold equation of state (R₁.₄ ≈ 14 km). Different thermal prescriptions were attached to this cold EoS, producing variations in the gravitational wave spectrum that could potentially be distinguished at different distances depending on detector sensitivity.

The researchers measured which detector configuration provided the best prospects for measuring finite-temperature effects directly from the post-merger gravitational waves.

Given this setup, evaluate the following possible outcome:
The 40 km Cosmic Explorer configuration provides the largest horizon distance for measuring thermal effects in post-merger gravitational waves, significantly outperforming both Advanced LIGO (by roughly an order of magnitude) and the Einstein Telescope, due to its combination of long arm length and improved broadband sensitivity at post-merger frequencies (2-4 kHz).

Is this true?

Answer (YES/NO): NO